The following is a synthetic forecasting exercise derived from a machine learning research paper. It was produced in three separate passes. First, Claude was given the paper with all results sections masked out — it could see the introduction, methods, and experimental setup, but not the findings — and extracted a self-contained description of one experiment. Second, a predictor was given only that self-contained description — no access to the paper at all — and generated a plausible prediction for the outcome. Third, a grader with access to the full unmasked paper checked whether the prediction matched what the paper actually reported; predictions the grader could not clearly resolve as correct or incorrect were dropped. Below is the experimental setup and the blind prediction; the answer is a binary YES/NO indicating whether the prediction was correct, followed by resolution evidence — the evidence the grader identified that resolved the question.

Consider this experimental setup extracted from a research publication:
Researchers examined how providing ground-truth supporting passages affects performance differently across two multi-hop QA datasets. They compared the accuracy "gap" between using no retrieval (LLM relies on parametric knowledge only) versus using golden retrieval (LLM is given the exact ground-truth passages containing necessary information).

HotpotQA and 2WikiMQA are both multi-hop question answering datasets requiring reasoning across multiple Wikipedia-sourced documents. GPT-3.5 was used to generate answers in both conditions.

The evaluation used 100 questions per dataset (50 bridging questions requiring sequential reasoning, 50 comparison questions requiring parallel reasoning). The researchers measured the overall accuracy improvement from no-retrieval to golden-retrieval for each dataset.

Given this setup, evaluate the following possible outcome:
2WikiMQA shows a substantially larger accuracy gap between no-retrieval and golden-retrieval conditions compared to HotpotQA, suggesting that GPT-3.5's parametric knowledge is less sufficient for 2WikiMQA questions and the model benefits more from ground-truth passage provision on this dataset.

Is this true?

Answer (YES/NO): YES